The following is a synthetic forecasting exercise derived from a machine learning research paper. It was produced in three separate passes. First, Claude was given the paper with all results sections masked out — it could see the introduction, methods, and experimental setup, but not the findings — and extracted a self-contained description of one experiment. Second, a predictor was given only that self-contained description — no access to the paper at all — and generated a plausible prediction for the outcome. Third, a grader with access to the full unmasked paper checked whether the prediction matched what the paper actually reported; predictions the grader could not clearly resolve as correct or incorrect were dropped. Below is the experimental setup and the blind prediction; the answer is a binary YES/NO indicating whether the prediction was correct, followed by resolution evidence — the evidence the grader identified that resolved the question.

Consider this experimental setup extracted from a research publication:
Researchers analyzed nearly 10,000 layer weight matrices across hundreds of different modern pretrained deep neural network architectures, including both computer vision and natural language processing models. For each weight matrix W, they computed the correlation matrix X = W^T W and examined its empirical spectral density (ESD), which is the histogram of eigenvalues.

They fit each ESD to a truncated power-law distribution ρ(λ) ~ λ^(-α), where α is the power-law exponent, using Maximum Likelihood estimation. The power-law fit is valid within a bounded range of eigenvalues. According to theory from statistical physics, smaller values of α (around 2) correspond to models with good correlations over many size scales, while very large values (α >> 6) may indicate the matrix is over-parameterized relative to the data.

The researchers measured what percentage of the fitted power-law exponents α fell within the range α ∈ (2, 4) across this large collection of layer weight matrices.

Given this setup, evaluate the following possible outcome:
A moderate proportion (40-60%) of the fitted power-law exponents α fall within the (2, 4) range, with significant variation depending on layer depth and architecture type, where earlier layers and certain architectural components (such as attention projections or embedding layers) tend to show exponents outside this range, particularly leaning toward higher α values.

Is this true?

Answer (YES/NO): NO